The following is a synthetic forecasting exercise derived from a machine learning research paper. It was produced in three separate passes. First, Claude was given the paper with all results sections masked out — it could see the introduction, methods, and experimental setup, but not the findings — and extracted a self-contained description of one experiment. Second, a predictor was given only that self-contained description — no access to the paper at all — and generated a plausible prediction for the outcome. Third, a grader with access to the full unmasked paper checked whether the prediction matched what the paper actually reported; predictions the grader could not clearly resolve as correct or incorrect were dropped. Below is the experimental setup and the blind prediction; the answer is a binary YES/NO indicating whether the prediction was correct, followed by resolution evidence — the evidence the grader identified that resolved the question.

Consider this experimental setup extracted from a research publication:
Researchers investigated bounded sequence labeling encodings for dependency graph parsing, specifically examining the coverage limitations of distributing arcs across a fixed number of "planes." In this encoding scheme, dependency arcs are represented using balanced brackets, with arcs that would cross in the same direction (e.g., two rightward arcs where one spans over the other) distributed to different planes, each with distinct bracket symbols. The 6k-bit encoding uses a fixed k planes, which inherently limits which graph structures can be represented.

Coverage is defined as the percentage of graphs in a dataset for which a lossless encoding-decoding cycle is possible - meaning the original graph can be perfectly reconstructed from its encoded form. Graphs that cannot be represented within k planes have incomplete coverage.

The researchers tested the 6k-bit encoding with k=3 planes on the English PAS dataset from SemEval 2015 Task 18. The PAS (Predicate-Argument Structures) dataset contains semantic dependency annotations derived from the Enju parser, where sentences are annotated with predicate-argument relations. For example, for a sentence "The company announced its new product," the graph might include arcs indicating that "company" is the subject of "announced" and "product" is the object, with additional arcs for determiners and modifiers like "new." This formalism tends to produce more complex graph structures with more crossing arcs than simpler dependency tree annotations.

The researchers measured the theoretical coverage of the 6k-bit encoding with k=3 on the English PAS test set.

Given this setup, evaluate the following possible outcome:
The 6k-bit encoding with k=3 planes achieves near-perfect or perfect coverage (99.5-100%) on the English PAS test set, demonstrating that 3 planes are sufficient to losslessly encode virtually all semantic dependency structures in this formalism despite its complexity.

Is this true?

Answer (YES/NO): NO